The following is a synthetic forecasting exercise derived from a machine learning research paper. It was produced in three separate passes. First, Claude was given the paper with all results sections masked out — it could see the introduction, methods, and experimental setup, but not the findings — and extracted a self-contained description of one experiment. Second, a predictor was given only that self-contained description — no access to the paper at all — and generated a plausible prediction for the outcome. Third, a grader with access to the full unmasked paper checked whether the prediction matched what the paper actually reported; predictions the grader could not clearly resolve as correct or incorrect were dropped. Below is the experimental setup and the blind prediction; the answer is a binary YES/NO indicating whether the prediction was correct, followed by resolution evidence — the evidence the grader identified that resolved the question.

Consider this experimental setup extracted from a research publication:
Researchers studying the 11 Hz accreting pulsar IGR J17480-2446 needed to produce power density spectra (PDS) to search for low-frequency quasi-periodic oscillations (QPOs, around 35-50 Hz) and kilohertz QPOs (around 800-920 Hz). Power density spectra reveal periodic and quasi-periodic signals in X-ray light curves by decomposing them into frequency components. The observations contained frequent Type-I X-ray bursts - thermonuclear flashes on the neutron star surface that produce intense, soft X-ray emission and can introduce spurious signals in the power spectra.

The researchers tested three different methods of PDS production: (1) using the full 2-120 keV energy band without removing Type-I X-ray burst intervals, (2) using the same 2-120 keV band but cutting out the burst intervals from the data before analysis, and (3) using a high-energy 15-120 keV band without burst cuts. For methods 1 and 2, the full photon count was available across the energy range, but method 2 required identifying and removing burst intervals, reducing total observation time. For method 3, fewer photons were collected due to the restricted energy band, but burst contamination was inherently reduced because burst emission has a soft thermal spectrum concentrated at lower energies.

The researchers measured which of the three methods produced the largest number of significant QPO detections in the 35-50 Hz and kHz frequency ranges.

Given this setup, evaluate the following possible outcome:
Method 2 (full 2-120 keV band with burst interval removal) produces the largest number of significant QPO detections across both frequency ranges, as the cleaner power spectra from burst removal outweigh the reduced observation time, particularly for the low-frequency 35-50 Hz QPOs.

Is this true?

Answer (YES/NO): NO